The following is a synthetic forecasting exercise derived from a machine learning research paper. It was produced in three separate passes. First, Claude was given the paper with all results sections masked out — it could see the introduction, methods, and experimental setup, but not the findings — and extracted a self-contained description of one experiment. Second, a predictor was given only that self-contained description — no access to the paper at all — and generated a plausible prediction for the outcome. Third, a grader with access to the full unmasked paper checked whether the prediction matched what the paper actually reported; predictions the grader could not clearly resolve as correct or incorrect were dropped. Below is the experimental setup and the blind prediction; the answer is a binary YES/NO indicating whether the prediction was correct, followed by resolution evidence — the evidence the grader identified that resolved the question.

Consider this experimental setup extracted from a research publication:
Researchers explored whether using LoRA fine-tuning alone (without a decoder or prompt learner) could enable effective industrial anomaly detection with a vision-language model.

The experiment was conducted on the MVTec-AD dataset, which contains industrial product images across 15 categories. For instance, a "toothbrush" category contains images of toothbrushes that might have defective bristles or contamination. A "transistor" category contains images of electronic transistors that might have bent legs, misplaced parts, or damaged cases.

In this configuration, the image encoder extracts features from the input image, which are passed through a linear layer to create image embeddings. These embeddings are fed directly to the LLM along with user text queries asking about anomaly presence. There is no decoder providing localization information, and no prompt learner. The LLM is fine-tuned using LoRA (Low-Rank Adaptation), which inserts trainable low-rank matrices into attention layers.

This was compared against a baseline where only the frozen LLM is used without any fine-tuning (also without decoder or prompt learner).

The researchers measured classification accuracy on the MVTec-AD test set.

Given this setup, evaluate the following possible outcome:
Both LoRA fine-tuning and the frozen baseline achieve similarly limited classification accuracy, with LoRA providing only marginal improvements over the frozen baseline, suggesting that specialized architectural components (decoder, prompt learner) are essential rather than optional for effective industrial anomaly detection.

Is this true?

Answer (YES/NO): NO